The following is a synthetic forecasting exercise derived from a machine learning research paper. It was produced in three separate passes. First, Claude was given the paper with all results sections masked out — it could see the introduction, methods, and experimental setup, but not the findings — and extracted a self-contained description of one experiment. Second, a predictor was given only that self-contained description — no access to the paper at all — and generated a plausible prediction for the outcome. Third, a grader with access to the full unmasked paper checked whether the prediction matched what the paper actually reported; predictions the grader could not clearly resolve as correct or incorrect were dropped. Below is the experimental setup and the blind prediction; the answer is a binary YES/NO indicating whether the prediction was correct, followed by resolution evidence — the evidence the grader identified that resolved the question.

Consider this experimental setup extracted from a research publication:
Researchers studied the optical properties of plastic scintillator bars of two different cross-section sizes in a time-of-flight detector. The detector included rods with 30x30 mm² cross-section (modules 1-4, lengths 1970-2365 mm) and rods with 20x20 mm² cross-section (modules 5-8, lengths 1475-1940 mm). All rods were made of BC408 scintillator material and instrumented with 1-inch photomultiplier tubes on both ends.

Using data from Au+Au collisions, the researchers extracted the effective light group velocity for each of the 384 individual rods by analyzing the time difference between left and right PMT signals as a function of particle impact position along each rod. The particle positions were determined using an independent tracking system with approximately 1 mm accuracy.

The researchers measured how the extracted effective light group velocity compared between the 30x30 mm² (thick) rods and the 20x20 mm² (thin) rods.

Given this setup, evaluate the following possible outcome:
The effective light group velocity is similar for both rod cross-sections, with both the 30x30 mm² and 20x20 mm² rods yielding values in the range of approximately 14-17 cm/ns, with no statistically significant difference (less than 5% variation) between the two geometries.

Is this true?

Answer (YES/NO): NO